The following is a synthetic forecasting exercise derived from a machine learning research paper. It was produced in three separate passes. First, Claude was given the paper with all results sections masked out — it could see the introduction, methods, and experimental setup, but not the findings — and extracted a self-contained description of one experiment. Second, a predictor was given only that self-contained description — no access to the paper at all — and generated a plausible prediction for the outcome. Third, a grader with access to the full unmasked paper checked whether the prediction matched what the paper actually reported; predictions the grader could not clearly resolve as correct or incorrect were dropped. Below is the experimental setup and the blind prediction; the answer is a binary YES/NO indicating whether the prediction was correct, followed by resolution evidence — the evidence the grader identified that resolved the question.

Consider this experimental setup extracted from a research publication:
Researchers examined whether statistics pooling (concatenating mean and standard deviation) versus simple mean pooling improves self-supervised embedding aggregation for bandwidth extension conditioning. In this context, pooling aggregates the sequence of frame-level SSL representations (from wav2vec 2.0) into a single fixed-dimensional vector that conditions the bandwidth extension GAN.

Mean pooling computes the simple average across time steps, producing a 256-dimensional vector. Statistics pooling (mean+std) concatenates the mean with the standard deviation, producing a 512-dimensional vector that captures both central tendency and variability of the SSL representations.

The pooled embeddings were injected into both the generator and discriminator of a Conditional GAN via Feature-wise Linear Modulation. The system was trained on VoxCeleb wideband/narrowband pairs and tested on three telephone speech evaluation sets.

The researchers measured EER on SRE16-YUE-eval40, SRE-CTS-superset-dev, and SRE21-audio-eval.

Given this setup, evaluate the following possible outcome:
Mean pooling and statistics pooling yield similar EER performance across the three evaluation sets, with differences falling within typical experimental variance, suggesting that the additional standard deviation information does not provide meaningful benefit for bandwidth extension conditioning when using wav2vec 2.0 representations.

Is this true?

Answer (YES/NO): NO